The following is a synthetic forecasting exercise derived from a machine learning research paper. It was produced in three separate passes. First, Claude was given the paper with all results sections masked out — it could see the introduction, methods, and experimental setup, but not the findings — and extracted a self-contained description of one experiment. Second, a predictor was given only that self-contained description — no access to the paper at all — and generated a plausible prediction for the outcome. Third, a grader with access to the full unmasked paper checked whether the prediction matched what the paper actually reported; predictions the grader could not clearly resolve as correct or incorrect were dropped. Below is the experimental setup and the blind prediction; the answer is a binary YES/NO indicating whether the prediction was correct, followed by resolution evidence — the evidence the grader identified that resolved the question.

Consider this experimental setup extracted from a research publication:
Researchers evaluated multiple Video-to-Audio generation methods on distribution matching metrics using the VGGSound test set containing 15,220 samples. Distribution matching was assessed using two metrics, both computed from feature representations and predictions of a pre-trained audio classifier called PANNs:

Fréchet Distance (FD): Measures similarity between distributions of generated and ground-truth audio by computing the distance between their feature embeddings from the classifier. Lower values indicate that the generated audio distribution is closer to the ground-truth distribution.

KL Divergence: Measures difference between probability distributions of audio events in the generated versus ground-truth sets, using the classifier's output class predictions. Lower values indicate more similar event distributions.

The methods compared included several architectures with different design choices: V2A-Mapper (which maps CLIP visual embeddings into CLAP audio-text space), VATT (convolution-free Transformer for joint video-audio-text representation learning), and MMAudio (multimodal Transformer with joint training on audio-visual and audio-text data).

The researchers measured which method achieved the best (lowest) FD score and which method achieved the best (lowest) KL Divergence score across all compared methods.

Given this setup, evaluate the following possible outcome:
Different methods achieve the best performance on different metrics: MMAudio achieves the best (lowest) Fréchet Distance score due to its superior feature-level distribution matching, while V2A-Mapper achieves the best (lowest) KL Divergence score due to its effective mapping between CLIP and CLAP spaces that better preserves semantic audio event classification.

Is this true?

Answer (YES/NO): NO